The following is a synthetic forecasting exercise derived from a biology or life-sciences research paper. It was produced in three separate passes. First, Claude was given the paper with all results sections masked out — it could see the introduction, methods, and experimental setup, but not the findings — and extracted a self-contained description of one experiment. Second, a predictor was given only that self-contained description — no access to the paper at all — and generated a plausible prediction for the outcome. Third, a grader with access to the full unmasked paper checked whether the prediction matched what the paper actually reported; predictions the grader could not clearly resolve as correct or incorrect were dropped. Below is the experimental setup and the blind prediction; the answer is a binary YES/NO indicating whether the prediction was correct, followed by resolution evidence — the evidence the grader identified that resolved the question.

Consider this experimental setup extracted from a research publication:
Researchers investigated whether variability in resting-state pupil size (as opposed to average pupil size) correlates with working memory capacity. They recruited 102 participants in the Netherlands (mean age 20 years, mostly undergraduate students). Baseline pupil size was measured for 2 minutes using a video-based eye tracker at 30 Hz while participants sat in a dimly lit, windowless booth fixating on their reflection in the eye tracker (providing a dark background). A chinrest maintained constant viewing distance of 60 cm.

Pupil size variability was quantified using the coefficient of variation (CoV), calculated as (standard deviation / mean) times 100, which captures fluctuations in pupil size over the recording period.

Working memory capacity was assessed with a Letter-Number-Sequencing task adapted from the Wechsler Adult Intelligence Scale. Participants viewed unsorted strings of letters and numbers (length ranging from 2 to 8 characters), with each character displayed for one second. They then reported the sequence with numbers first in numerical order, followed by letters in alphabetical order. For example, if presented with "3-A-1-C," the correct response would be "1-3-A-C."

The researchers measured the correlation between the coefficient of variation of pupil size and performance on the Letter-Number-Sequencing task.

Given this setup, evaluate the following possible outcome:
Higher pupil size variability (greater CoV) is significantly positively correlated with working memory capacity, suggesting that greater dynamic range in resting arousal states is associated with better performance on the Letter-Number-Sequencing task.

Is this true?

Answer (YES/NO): NO